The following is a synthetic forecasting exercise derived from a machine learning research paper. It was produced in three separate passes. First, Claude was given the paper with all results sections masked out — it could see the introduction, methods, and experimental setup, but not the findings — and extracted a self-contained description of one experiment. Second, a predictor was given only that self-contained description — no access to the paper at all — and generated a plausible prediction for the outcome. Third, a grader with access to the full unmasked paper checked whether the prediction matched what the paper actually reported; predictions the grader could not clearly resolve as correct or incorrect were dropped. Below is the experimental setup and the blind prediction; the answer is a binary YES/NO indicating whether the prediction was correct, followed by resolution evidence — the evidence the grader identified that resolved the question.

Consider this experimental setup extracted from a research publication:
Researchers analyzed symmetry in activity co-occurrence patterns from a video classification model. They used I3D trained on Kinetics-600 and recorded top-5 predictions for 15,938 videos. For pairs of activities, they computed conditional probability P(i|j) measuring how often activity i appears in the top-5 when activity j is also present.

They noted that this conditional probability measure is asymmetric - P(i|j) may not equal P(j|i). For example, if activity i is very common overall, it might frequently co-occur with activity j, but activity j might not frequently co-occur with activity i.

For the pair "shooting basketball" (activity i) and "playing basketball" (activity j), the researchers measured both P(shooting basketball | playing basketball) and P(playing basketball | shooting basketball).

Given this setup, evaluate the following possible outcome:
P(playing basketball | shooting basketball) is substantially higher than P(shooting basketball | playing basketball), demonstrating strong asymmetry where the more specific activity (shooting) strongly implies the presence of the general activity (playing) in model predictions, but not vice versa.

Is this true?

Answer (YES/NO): NO